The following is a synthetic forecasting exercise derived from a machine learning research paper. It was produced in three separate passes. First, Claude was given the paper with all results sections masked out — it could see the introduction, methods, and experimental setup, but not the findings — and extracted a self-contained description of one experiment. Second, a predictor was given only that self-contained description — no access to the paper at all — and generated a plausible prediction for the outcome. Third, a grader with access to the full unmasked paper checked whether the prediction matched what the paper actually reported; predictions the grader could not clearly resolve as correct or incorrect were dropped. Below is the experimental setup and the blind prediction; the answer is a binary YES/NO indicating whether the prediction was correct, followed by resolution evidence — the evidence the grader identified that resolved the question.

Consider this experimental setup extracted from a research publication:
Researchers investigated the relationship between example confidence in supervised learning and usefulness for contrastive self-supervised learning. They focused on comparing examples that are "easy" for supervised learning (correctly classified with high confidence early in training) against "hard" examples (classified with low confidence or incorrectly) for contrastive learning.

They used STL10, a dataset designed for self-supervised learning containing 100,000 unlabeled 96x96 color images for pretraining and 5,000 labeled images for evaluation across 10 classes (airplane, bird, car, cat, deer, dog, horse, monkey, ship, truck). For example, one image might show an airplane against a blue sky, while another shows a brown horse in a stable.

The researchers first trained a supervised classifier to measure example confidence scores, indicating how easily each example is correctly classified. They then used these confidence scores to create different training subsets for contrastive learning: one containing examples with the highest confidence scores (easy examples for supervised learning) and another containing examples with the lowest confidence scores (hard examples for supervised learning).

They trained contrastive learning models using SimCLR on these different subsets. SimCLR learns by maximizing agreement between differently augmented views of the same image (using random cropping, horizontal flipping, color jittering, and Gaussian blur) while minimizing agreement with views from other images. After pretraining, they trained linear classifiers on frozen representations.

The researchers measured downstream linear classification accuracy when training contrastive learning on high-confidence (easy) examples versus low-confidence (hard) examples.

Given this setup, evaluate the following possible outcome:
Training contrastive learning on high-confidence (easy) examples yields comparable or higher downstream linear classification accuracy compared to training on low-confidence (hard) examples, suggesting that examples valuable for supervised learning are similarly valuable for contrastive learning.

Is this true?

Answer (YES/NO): NO